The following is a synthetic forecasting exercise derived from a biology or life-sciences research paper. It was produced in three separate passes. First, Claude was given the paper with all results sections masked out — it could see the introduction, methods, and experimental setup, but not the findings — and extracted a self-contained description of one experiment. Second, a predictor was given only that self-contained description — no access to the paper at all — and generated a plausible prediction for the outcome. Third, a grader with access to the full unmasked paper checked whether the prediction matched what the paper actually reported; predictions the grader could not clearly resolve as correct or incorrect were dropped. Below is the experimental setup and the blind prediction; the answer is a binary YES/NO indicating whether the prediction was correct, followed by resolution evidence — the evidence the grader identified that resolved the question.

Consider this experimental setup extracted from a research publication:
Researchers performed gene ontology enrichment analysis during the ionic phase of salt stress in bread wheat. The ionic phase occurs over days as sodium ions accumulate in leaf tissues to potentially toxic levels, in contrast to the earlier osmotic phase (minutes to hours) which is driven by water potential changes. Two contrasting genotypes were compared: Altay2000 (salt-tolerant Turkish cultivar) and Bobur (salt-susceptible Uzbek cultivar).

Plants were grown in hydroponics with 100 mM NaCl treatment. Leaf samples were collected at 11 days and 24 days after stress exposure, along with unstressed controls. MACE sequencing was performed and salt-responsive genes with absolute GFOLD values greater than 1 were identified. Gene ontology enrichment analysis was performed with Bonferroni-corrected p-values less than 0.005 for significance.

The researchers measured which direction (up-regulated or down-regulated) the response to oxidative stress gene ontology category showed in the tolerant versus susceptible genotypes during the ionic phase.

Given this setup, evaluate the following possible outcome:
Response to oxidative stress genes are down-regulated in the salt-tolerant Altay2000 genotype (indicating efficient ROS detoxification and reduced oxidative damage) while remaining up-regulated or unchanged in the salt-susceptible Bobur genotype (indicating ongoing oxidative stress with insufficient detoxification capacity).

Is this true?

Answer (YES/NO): NO